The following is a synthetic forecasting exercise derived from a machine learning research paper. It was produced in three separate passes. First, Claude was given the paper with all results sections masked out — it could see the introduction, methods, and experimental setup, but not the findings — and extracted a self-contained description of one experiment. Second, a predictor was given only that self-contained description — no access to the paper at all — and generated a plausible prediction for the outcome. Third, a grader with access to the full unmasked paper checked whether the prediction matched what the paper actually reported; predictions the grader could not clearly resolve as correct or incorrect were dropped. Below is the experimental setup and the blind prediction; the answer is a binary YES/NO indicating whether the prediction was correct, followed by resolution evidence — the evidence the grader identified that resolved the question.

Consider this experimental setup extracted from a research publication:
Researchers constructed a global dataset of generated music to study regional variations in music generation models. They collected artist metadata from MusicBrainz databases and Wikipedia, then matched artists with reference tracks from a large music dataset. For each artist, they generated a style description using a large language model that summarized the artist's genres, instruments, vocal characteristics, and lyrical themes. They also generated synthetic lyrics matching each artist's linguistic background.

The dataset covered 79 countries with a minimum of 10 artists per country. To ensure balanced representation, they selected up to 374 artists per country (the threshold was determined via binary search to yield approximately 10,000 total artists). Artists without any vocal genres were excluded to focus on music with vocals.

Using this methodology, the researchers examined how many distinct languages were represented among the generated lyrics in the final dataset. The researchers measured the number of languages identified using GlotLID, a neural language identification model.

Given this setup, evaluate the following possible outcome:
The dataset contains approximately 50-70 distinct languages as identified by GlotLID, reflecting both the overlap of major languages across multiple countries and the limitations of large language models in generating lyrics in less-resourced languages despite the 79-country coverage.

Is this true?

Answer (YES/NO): NO